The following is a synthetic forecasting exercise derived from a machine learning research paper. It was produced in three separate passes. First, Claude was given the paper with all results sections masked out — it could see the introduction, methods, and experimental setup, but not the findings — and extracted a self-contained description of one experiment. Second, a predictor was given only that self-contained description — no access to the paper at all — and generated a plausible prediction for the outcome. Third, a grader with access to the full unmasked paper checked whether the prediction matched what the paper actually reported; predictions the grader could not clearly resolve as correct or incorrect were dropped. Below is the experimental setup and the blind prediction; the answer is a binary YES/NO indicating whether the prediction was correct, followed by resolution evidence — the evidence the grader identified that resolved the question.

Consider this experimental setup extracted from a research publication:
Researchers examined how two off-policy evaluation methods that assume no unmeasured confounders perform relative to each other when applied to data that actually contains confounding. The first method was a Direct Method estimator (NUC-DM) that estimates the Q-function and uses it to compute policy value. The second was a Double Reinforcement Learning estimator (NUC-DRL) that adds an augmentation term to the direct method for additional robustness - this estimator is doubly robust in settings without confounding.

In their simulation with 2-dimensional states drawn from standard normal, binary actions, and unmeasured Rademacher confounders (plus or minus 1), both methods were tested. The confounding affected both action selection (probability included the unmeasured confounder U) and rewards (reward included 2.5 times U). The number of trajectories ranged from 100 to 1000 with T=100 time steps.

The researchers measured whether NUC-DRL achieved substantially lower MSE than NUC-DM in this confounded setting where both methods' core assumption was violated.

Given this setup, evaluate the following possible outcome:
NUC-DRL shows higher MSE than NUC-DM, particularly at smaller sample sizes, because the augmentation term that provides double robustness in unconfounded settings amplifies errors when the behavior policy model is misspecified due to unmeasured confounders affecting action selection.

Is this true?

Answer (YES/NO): NO